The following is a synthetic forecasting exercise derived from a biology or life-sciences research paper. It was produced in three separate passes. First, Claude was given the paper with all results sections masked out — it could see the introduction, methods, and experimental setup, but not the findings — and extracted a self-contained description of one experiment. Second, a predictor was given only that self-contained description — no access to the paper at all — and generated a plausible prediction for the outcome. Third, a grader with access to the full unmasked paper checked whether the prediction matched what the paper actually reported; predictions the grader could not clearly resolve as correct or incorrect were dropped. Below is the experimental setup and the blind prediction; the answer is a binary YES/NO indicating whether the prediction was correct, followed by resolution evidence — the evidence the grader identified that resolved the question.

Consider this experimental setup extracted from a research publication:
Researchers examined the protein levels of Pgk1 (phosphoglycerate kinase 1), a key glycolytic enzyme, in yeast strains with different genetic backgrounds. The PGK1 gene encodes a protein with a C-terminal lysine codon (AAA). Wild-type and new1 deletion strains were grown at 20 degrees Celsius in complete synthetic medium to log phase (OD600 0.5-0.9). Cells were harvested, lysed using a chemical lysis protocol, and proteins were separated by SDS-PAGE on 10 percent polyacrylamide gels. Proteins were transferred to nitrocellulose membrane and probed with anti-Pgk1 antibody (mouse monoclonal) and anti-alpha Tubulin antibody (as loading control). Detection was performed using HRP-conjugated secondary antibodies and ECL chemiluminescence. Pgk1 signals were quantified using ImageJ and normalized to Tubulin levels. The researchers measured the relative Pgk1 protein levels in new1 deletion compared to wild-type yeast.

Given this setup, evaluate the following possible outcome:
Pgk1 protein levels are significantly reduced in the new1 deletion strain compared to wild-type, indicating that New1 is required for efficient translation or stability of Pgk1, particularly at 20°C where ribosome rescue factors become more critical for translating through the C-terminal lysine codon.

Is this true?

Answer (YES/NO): YES